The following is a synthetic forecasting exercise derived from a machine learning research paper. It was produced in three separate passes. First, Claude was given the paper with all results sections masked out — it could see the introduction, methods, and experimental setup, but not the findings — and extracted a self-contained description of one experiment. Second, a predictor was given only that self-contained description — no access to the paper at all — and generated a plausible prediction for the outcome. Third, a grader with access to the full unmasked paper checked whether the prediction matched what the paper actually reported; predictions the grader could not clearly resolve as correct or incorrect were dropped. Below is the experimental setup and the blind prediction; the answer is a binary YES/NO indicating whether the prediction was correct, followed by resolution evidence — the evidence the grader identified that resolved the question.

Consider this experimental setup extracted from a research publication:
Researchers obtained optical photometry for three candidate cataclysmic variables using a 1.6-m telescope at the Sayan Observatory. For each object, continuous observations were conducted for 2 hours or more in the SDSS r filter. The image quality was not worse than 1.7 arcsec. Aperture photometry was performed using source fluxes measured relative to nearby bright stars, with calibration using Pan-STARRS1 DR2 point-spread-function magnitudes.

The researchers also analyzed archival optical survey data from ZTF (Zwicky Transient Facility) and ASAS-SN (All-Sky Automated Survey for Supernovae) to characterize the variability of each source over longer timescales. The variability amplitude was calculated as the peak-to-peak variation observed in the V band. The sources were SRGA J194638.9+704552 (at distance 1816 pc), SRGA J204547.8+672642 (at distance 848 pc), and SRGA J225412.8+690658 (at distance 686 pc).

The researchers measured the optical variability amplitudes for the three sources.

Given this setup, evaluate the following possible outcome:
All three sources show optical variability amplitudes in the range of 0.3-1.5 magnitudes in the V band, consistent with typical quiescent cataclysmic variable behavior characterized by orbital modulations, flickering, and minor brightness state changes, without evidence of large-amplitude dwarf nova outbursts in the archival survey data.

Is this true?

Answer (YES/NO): NO